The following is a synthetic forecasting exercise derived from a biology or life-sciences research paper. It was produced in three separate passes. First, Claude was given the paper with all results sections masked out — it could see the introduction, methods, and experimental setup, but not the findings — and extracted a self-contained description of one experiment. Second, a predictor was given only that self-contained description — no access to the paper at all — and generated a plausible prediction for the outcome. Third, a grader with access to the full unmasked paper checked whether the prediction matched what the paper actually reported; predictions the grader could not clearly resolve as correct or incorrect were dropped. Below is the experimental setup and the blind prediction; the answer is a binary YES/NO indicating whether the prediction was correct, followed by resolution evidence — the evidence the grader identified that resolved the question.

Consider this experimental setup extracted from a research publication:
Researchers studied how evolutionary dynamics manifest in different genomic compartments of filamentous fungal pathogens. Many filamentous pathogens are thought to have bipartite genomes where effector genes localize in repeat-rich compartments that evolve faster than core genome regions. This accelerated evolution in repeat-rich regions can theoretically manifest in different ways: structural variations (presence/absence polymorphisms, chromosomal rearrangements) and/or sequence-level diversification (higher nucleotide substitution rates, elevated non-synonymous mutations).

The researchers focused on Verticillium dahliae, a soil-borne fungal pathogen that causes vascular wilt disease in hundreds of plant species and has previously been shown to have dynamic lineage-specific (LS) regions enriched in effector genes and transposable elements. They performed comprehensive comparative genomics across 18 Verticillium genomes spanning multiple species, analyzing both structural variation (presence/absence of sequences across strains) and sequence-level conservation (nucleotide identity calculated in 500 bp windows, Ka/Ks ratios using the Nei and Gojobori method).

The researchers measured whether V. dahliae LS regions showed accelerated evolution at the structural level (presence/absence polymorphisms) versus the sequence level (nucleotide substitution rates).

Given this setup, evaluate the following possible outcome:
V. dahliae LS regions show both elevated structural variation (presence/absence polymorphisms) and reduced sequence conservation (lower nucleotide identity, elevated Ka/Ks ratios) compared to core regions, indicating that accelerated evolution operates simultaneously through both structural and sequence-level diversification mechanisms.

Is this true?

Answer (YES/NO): NO